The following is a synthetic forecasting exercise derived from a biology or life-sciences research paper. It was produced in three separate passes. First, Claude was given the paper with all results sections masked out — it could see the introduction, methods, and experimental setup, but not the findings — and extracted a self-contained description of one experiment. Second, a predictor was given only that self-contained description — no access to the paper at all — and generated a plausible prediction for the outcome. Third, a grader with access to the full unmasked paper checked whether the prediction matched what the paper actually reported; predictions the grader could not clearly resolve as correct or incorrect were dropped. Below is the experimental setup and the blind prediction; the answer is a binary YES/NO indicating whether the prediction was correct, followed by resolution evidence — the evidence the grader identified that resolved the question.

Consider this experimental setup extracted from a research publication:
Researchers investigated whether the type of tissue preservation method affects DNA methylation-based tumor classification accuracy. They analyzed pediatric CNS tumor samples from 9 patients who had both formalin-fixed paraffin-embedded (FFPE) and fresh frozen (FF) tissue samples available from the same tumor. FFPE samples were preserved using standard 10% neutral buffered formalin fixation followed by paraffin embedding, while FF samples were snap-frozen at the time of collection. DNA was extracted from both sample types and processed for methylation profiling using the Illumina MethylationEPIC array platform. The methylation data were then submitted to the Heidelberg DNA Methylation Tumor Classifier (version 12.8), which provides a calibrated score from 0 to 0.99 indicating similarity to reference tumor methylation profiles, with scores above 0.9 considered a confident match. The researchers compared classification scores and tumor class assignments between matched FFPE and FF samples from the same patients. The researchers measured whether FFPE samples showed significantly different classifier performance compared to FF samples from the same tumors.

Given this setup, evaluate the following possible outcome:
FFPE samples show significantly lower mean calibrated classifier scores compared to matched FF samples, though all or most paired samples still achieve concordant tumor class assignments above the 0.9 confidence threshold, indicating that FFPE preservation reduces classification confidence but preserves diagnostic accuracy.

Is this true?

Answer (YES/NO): NO